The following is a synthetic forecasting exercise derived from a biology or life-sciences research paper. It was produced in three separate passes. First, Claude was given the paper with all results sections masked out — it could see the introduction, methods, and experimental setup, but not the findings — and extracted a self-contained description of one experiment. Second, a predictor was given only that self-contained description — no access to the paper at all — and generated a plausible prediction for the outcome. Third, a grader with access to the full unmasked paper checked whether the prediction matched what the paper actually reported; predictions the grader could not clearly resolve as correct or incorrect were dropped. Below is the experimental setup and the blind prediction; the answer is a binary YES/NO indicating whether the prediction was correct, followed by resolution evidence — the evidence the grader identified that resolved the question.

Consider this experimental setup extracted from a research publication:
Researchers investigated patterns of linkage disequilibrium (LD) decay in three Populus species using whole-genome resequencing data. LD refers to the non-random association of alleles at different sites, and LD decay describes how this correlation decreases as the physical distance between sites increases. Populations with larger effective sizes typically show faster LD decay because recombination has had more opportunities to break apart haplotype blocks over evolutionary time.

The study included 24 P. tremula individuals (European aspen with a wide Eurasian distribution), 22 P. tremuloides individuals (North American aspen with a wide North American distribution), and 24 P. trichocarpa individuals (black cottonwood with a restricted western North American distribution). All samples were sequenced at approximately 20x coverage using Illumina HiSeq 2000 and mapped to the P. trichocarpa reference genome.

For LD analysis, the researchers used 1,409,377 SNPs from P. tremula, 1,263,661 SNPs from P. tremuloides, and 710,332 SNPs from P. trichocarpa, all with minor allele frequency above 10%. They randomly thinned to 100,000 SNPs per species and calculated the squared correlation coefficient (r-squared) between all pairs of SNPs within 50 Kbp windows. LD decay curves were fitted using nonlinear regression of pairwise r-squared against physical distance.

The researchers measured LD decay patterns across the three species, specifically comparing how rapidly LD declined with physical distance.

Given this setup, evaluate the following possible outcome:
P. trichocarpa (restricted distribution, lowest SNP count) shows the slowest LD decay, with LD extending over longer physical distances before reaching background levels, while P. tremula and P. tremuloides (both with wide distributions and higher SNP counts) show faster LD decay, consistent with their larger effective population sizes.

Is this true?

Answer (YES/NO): YES